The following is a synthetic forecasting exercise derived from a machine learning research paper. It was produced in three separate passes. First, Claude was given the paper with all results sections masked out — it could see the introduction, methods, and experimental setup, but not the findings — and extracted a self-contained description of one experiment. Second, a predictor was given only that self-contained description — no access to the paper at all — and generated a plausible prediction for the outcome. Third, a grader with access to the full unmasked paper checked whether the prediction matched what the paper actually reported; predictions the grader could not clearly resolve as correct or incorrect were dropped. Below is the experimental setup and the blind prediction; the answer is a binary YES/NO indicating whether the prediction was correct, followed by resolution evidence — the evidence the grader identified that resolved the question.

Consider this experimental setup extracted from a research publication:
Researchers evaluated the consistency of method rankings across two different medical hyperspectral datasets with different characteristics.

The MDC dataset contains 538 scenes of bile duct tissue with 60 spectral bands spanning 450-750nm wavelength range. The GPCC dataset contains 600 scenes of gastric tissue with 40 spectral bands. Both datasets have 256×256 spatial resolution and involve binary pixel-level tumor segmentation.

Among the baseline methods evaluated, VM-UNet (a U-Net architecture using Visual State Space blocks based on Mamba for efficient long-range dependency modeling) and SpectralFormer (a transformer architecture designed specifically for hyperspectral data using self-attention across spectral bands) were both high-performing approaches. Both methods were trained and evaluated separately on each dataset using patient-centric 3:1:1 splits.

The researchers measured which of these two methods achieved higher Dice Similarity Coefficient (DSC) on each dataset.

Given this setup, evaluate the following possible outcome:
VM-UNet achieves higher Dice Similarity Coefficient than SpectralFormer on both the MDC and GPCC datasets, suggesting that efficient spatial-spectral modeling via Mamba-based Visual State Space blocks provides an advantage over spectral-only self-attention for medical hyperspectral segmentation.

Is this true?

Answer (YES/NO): NO